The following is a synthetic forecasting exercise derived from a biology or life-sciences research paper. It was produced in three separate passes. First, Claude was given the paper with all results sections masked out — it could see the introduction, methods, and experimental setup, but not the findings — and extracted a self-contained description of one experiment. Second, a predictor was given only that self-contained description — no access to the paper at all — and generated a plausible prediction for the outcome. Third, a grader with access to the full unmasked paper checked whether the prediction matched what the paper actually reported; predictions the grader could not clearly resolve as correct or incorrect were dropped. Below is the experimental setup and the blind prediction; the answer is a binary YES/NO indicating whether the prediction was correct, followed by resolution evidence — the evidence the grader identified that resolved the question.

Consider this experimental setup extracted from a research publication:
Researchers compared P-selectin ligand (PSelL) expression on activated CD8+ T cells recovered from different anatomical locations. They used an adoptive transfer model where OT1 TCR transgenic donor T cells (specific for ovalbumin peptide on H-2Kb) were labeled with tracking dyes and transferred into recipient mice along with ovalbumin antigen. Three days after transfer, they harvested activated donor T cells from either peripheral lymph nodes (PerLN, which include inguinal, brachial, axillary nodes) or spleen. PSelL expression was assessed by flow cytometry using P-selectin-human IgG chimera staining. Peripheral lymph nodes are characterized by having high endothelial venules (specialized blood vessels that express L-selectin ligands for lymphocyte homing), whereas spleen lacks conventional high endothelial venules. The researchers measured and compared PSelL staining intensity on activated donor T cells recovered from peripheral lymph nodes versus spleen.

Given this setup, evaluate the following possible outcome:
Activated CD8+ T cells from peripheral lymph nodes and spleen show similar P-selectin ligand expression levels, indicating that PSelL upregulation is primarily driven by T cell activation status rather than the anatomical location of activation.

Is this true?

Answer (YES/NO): NO